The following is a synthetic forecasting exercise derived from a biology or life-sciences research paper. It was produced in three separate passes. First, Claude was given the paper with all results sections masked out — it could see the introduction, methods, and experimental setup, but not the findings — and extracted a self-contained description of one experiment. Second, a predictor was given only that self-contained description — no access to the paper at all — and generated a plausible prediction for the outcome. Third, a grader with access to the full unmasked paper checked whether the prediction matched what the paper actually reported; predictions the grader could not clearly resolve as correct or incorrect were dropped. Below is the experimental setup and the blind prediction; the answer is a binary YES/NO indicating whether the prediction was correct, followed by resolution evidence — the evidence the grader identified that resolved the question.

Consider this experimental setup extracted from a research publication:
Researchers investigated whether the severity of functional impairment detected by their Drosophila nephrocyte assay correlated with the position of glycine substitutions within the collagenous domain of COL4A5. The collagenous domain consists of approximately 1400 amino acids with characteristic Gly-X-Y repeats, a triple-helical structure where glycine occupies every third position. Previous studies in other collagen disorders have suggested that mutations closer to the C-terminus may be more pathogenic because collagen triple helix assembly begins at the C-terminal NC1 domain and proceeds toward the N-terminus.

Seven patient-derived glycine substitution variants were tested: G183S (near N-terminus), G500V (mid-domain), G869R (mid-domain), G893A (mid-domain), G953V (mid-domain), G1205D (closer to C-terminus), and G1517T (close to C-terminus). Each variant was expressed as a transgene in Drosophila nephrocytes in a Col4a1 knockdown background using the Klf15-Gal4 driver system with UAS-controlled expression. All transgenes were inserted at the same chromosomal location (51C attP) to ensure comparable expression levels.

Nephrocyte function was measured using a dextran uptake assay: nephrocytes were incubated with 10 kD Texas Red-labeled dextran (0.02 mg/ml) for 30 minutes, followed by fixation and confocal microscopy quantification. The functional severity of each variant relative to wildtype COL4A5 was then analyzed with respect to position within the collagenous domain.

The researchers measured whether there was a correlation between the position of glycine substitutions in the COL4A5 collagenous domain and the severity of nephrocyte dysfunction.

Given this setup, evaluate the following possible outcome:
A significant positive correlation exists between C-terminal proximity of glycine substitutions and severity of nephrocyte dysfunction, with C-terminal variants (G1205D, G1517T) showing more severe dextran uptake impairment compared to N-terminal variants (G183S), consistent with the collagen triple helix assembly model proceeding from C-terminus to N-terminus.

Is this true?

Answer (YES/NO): NO